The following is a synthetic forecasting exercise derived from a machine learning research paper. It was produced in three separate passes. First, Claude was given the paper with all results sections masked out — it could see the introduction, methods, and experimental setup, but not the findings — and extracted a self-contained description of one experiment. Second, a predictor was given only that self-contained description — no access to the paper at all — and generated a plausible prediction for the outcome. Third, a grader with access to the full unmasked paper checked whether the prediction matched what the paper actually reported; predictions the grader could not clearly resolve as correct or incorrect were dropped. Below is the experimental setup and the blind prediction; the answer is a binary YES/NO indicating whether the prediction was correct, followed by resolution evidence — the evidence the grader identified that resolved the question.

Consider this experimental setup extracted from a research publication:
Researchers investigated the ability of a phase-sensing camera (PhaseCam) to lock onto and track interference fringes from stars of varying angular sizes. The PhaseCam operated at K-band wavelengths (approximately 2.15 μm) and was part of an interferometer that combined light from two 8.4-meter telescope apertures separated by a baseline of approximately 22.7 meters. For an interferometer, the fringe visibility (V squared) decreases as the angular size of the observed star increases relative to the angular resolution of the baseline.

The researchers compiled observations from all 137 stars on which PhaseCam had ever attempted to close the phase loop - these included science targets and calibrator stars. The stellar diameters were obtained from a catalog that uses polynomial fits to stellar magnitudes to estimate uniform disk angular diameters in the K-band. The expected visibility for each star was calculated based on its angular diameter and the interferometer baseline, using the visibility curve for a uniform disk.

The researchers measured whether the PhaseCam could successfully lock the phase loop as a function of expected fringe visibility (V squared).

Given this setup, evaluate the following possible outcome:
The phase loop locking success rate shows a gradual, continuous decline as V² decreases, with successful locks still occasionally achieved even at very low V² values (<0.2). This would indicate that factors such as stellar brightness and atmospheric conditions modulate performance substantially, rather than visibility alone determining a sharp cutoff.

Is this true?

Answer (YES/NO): NO